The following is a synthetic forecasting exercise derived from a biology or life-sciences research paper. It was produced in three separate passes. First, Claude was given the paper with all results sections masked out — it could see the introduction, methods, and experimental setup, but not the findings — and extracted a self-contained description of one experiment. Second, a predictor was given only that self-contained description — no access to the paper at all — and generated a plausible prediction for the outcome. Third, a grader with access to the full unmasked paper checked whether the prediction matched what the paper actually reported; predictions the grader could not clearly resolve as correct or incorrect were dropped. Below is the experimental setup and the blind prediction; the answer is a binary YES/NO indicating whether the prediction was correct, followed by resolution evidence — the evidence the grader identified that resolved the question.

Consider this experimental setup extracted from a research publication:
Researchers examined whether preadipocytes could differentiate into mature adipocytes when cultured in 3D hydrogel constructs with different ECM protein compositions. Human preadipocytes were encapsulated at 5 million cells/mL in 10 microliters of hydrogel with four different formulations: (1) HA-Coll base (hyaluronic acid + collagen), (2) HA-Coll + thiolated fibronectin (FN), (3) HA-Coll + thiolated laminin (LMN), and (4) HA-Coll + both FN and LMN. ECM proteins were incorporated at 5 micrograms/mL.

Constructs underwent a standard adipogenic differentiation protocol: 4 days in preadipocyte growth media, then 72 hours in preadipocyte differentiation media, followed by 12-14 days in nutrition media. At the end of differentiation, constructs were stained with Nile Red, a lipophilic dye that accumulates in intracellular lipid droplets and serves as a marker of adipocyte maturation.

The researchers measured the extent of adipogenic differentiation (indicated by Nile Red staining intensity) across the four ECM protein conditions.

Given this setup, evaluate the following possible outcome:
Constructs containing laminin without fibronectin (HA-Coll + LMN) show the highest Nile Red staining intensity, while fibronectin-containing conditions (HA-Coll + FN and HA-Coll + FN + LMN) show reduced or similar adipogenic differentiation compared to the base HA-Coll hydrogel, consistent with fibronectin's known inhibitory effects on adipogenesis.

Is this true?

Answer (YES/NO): NO